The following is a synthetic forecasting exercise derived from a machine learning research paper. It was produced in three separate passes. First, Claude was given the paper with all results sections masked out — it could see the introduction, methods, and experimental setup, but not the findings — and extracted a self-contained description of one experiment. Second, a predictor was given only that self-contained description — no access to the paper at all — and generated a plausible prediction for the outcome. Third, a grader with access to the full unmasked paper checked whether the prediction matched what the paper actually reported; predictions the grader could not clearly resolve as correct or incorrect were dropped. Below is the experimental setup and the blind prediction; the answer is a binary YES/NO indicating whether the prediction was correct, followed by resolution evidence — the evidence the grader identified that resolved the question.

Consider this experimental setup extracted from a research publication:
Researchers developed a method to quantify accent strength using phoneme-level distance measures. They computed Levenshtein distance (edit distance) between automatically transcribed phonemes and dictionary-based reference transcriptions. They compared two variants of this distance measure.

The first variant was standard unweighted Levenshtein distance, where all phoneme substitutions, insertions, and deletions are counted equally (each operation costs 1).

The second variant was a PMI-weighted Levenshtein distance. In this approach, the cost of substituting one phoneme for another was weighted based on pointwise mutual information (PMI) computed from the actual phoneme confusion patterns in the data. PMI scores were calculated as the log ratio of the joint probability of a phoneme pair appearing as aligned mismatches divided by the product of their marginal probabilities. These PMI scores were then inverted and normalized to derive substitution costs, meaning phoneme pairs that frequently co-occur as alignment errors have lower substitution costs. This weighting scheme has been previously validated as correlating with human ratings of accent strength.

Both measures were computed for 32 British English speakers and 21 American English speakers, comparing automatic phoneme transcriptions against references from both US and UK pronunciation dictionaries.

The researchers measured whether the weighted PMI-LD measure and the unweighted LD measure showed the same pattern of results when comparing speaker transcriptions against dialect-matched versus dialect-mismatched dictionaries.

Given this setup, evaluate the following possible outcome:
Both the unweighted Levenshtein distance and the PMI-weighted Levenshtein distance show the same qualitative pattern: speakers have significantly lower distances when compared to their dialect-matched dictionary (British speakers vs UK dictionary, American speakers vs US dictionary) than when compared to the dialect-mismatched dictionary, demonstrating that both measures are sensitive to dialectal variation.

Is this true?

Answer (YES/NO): YES